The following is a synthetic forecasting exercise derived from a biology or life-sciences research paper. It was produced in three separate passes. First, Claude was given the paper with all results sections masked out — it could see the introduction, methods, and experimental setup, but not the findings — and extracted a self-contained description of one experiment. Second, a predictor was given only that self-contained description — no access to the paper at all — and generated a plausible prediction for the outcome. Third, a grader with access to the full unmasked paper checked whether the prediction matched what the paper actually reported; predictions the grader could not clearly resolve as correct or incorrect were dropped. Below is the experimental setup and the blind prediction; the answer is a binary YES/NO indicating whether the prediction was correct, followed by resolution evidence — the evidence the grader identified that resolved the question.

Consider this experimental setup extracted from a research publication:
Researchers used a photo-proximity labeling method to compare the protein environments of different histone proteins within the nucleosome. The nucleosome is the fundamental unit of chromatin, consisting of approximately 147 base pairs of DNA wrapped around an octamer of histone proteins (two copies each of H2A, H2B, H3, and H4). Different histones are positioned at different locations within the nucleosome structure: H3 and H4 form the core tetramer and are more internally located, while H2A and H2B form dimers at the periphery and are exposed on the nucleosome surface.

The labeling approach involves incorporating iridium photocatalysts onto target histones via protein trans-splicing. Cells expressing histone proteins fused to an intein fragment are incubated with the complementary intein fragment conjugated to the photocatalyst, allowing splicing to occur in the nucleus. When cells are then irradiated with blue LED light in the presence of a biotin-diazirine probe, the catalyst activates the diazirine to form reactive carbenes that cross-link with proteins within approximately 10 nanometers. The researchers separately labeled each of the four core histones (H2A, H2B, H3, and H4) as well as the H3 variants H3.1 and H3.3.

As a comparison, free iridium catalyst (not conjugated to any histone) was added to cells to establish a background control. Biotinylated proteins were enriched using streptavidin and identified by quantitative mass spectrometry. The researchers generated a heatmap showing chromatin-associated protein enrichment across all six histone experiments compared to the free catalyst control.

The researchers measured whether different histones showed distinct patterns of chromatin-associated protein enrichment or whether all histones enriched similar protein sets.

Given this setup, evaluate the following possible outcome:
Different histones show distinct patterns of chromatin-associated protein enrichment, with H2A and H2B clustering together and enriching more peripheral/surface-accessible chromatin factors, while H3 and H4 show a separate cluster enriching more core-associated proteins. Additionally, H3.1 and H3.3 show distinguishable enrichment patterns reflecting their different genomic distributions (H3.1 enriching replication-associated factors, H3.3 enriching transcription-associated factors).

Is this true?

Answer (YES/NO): NO